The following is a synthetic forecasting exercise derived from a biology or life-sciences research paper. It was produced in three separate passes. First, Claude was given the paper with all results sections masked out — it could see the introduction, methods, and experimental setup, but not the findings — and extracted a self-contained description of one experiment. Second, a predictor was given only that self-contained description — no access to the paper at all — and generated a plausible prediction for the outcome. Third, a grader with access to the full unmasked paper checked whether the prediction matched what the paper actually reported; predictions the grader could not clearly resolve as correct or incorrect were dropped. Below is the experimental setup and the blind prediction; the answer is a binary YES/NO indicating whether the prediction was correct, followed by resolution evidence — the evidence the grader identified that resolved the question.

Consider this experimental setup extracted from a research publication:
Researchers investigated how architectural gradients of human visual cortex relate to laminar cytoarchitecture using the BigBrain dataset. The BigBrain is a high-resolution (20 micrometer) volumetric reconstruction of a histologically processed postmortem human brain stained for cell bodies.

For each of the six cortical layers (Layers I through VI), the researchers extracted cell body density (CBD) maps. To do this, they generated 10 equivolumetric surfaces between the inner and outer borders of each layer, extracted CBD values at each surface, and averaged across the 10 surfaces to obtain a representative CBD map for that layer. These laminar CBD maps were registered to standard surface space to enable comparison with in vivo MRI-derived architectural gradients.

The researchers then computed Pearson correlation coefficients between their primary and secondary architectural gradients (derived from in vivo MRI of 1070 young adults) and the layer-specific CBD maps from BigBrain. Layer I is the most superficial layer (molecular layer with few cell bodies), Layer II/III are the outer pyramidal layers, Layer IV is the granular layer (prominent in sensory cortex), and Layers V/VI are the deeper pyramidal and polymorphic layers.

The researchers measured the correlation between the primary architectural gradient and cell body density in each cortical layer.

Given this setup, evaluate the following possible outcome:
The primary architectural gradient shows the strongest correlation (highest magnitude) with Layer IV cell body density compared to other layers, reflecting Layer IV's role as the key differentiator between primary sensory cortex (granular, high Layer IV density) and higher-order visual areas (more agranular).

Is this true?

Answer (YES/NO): NO